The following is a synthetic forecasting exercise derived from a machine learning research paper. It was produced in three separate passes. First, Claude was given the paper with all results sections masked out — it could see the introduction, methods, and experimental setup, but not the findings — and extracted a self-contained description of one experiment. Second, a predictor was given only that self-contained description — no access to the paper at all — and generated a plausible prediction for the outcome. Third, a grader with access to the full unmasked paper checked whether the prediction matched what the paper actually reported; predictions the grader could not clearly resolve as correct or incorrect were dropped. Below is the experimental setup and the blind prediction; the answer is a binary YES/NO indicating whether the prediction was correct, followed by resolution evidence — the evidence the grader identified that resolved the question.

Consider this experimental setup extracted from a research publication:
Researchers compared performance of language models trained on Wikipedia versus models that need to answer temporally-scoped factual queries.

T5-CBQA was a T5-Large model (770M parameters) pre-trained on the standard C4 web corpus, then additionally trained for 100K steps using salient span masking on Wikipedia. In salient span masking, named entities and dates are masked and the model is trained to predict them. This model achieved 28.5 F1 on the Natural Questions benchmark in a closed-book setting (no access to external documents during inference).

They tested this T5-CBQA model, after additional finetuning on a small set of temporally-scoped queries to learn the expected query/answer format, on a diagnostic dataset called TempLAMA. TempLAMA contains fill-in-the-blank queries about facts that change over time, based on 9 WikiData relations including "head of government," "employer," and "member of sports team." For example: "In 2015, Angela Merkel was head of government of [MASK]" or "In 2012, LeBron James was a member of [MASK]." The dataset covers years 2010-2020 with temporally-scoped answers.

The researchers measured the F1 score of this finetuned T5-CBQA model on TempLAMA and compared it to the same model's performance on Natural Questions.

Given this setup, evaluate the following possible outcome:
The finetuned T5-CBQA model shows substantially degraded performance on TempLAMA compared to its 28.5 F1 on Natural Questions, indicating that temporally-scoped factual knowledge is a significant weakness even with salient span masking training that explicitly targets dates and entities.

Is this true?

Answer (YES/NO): YES